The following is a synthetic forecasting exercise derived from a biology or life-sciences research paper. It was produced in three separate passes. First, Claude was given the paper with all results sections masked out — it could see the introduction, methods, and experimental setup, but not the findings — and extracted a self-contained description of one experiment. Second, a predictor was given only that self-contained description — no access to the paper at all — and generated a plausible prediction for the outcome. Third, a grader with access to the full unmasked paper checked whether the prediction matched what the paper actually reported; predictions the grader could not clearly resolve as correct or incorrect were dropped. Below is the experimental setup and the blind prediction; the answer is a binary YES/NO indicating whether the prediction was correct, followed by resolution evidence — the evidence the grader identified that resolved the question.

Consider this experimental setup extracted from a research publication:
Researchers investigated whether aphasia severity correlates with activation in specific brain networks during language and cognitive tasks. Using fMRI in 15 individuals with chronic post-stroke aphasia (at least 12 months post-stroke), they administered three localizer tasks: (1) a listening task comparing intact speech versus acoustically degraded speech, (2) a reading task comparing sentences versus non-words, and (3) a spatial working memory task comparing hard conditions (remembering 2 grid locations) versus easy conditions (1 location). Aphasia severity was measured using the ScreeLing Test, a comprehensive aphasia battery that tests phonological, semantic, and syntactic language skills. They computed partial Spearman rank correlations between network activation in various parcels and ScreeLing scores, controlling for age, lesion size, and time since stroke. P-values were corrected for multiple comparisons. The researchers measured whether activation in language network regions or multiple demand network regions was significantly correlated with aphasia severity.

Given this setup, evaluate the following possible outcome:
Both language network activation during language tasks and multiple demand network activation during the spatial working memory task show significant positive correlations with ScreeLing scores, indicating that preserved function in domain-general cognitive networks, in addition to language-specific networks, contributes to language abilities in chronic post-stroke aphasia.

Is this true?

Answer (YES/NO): NO